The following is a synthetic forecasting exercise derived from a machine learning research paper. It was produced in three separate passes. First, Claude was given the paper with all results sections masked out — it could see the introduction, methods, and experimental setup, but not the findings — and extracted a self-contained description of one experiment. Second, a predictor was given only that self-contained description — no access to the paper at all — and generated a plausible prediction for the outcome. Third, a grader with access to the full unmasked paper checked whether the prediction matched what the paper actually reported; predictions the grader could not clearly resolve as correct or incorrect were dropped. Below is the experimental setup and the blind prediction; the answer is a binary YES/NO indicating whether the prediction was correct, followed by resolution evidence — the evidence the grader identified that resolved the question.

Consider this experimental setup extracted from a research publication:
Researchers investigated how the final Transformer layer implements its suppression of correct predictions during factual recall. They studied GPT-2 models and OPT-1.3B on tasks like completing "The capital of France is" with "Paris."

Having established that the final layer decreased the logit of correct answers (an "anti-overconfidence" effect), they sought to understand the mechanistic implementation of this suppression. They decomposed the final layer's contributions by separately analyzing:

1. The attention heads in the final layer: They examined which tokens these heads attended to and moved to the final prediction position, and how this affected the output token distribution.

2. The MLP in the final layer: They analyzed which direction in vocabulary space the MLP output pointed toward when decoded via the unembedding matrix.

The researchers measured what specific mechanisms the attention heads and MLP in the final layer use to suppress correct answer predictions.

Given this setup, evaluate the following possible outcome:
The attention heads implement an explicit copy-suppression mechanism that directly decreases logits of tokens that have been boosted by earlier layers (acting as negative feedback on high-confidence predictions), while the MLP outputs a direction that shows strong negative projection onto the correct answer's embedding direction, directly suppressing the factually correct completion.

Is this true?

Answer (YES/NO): NO